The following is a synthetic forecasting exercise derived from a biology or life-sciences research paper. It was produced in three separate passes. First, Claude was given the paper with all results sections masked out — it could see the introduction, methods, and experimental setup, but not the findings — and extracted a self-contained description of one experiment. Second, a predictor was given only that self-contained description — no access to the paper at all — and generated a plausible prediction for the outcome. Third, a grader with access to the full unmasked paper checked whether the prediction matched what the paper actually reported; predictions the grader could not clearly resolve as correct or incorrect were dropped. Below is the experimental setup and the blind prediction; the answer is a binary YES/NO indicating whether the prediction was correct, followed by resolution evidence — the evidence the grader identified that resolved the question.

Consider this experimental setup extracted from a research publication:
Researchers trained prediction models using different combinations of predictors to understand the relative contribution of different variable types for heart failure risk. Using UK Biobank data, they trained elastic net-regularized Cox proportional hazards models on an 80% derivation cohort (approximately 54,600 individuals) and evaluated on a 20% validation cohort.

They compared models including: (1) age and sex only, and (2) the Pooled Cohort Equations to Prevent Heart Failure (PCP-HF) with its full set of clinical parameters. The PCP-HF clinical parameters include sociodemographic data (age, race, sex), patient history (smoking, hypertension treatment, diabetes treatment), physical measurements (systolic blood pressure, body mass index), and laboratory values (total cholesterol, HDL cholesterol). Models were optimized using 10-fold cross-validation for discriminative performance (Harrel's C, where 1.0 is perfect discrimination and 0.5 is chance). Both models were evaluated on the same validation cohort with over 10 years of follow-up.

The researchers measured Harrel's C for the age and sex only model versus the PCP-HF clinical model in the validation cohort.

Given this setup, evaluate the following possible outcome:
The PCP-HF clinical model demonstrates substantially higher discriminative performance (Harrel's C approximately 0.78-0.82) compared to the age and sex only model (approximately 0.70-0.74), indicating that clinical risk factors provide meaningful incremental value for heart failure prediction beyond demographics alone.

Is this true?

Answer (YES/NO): NO